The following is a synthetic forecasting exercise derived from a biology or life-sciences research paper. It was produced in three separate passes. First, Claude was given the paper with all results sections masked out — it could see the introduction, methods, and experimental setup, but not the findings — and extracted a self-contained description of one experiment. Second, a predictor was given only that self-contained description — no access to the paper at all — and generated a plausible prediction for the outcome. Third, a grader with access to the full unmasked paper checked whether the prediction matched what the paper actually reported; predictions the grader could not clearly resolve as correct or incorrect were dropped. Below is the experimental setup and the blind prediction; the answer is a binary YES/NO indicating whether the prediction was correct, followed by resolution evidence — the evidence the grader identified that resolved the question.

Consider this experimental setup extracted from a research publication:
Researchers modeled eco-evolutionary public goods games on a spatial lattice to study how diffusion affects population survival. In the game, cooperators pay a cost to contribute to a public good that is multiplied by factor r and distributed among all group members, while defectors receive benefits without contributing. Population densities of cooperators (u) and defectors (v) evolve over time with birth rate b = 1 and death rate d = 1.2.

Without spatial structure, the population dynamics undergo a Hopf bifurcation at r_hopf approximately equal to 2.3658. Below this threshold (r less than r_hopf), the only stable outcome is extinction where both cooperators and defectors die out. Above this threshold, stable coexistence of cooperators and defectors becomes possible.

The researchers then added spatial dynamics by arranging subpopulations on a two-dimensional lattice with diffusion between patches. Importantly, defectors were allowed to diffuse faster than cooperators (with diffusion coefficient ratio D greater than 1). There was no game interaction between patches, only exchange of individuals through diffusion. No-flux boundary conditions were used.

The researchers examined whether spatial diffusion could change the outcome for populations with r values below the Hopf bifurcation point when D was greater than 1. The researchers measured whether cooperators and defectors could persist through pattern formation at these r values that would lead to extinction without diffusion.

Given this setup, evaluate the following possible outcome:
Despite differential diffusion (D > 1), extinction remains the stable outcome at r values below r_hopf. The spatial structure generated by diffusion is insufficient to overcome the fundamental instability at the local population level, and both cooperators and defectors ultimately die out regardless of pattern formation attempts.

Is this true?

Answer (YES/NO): NO